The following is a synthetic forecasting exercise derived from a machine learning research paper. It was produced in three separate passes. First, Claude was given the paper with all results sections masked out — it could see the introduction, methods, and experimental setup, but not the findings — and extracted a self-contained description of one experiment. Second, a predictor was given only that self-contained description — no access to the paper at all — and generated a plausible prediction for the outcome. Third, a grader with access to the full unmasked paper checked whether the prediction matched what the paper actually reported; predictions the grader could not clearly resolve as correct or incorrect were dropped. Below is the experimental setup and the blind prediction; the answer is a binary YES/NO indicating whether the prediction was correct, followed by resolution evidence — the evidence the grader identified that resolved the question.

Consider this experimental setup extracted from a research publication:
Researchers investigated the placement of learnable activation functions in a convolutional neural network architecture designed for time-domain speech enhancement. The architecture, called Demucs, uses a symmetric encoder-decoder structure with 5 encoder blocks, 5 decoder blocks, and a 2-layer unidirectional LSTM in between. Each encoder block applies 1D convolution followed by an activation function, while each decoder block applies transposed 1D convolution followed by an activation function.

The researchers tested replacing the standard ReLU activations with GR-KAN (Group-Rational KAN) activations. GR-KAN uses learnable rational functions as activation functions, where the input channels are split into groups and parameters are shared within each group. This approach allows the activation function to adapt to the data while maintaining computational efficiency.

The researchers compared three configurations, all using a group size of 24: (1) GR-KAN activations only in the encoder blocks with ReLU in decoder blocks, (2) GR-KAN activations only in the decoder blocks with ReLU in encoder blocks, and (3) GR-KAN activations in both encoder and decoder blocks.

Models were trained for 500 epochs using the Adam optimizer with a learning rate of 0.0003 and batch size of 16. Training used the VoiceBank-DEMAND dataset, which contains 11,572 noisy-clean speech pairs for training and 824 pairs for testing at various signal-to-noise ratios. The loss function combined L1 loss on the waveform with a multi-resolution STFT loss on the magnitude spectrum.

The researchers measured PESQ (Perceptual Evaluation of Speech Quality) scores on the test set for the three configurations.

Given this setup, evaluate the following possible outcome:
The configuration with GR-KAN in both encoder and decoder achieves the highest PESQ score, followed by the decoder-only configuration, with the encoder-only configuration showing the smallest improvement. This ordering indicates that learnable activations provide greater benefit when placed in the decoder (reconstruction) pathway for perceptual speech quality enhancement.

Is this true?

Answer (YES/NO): NO